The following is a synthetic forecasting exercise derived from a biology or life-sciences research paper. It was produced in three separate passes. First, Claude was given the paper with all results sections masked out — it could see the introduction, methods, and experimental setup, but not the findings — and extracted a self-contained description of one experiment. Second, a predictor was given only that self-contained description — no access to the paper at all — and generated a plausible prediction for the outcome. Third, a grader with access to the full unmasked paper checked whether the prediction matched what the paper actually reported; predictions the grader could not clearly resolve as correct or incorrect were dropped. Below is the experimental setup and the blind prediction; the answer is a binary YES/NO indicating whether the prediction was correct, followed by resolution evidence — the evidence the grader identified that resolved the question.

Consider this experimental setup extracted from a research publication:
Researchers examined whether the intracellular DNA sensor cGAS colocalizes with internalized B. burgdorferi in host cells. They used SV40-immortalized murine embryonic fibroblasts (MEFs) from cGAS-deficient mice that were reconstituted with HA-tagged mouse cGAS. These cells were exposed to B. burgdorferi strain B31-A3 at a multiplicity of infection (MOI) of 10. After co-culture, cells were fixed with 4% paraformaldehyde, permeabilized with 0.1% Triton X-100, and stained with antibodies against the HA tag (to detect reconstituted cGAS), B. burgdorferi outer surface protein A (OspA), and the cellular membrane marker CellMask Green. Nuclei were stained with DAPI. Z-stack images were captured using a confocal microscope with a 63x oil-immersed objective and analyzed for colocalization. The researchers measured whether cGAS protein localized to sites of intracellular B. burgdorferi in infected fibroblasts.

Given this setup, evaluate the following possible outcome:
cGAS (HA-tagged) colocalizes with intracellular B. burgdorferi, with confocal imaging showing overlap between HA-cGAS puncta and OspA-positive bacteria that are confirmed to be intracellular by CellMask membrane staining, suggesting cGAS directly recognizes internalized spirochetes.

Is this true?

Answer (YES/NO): YES